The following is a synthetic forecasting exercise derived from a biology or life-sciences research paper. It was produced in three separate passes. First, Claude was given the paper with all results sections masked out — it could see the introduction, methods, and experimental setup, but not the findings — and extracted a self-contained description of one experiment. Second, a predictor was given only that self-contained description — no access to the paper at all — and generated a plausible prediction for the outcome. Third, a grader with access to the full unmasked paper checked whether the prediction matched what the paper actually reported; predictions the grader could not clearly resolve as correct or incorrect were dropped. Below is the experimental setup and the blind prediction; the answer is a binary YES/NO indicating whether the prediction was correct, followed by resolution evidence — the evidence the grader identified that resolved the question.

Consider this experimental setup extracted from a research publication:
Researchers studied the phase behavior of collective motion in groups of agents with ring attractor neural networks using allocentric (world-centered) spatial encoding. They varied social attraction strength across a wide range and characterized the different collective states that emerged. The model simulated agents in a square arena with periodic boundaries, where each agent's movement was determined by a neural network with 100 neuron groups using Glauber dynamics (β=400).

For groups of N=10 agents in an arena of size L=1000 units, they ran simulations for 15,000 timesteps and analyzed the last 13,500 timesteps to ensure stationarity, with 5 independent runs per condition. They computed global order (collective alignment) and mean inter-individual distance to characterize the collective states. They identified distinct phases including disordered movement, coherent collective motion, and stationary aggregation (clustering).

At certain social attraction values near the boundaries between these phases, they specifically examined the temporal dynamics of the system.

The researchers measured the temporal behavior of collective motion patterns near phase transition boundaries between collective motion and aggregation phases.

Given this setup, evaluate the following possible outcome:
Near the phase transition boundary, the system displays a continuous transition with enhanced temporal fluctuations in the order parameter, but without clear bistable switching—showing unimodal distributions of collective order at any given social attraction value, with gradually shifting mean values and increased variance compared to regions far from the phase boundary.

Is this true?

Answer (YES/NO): NO